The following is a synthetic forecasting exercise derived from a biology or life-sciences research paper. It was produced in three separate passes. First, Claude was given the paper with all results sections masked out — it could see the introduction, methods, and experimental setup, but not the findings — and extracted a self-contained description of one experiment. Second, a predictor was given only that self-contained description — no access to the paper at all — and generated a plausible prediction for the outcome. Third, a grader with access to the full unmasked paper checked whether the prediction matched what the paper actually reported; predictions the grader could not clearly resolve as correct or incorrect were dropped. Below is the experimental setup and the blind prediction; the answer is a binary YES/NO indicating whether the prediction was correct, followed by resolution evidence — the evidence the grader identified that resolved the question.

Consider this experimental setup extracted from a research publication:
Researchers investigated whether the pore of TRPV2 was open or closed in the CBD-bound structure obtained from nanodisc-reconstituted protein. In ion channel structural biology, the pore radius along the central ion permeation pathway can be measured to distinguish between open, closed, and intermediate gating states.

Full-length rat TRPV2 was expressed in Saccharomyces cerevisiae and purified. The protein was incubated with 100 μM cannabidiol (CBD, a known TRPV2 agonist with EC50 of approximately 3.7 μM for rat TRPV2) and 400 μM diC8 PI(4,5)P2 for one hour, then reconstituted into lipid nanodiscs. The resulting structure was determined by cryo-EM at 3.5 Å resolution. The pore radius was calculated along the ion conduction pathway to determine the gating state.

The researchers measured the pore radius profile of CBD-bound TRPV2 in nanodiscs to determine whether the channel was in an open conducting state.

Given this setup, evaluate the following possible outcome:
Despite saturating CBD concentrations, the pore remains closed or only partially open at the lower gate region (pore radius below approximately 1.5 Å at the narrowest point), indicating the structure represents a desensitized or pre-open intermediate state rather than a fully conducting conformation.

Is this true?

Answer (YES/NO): YES